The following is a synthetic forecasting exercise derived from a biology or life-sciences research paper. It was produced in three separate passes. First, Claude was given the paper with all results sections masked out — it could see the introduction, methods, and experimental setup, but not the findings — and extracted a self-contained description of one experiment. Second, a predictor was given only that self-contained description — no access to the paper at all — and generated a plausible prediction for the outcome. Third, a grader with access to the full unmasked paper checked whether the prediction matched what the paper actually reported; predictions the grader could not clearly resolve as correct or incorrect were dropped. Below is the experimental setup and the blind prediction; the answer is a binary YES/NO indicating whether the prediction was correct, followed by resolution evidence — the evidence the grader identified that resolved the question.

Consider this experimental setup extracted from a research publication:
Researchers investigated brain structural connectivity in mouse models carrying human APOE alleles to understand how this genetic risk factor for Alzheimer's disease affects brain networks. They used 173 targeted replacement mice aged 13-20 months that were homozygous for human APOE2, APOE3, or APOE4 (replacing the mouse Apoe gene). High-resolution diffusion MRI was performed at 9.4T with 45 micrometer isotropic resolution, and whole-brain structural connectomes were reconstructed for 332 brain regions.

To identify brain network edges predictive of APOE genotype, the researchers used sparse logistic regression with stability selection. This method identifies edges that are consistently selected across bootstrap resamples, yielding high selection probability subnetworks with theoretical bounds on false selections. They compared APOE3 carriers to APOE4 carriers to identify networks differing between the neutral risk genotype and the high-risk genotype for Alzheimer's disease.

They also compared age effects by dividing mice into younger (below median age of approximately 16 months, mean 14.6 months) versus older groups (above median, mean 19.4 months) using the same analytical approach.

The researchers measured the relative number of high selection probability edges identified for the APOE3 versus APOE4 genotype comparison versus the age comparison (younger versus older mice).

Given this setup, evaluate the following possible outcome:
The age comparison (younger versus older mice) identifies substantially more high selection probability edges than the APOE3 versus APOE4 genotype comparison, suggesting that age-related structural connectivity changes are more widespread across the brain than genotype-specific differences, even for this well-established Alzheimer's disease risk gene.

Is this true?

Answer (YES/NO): NO